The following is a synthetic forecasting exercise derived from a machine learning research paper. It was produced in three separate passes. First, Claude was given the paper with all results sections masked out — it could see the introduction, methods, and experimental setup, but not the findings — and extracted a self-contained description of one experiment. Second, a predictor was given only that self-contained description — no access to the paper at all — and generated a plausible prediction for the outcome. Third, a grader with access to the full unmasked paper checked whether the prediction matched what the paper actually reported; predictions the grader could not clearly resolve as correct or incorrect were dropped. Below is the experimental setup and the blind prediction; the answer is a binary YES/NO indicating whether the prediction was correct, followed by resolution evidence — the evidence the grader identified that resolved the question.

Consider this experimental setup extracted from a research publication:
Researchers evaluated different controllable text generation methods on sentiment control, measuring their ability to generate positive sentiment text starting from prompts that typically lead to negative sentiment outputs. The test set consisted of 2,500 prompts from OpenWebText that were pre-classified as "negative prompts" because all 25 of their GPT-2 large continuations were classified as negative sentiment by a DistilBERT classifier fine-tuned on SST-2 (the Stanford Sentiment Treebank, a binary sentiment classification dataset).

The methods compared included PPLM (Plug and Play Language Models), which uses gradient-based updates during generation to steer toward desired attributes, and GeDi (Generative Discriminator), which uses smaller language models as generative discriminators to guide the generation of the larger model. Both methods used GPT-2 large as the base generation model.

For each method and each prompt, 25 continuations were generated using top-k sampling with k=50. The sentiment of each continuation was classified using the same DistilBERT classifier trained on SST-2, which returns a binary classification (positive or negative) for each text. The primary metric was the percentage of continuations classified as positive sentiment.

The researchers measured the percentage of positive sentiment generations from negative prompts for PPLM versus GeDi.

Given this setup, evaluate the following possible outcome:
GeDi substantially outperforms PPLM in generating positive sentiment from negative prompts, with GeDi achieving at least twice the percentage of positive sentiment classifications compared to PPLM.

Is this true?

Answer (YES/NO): YES